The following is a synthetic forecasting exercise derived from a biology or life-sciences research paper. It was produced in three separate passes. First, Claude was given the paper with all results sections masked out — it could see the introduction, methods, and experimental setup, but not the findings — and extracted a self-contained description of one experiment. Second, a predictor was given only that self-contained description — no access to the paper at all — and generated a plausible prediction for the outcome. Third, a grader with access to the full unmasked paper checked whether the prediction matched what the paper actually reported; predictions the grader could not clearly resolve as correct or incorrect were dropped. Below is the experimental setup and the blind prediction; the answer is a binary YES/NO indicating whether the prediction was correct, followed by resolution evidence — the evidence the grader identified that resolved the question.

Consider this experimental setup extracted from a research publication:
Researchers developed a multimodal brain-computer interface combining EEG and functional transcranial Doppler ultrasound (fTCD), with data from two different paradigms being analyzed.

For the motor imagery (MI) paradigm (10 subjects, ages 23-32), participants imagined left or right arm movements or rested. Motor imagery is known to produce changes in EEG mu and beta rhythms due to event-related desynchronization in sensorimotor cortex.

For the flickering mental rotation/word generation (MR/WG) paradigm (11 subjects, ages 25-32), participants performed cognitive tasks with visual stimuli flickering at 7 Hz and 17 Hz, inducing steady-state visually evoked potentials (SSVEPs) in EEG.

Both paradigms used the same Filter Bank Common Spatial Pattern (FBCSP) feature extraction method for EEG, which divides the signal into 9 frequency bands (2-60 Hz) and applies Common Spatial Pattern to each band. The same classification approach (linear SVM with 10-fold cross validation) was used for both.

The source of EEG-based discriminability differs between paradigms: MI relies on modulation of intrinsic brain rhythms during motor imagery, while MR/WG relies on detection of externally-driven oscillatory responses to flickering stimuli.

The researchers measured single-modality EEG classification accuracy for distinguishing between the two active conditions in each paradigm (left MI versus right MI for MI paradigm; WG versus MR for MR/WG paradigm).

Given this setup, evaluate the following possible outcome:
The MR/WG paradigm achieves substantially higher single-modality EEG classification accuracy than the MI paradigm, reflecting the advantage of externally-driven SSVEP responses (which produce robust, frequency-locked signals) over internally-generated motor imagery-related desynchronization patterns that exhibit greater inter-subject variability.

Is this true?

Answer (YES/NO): YES